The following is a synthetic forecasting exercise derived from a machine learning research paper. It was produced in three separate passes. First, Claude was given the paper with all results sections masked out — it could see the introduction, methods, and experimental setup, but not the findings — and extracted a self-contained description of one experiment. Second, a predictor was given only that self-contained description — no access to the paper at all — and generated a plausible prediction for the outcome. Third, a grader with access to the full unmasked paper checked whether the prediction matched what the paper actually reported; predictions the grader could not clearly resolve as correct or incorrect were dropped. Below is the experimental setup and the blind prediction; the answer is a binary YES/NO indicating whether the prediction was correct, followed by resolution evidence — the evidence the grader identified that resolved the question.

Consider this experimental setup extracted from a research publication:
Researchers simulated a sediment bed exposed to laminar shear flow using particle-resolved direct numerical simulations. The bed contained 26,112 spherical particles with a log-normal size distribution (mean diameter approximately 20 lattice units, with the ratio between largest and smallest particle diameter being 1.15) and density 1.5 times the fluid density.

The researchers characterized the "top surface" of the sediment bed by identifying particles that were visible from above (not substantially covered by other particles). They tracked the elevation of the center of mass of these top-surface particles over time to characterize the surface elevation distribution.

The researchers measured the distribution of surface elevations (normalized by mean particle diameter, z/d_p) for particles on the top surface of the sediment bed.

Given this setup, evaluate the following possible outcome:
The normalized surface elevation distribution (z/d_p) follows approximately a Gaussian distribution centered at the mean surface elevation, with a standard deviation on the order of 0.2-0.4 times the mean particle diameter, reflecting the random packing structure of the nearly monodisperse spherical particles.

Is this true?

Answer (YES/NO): NO